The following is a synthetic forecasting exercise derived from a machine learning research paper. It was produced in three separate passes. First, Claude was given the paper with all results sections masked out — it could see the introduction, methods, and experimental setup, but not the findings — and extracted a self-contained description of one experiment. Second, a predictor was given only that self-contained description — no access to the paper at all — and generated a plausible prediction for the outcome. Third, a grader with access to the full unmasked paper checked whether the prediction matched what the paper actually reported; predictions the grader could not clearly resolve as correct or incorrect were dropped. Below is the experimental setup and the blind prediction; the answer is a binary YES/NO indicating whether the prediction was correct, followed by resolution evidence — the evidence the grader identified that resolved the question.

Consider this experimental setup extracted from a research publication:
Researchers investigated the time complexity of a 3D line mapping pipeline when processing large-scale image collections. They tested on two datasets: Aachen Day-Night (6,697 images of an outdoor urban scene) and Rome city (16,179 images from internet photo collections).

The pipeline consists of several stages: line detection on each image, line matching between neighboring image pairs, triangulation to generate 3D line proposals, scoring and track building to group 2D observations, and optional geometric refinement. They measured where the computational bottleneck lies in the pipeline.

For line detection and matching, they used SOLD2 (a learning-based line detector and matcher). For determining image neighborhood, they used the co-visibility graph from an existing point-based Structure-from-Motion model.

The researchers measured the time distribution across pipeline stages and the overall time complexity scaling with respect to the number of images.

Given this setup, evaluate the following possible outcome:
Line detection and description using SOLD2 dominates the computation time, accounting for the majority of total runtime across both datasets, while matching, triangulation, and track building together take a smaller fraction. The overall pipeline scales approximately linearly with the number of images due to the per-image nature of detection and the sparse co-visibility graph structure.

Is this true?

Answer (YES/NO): NO